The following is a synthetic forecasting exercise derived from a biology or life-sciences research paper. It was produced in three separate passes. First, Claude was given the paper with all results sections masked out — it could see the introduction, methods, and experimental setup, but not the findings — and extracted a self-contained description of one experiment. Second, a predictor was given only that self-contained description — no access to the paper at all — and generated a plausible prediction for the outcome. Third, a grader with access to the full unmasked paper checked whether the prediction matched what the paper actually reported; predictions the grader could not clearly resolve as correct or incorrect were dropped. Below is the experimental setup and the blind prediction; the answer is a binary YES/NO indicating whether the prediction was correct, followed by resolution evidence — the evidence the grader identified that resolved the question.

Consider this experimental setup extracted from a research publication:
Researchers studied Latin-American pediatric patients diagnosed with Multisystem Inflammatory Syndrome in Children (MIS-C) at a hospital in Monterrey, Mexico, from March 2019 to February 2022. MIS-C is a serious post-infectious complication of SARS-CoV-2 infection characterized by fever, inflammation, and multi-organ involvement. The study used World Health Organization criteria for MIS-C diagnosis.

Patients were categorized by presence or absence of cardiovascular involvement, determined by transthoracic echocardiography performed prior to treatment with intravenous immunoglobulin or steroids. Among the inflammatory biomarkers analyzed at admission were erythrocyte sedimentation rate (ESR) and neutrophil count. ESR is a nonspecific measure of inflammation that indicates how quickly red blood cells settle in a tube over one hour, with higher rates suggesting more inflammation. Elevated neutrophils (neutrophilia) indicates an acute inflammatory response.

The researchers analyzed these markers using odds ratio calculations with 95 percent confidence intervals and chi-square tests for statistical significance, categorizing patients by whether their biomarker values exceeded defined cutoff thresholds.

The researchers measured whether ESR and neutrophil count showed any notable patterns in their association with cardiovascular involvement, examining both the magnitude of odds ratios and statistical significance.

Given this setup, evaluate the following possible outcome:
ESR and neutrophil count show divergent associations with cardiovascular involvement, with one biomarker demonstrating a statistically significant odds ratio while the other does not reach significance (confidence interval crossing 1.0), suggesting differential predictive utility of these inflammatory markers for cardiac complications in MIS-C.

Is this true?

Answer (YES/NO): NO